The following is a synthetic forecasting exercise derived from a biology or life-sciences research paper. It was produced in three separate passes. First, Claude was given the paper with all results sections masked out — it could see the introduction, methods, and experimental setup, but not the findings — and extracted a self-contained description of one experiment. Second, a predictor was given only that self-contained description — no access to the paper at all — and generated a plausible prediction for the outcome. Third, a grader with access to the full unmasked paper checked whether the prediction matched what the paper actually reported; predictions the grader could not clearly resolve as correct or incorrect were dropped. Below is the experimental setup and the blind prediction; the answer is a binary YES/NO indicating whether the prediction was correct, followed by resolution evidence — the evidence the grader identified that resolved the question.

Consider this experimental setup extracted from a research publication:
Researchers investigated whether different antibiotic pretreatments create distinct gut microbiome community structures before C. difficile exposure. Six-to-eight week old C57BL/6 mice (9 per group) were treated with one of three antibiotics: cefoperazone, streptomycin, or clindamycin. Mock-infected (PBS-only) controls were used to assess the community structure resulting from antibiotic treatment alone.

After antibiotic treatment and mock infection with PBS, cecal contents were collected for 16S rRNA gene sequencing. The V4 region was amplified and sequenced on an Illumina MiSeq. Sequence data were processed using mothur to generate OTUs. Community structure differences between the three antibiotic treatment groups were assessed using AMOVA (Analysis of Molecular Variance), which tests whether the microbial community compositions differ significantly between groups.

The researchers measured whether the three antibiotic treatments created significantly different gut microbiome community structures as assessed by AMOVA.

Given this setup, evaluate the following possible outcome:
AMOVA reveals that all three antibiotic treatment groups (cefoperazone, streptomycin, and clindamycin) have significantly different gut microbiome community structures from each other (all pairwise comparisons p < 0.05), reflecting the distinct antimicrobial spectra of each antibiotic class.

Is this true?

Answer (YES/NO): YES